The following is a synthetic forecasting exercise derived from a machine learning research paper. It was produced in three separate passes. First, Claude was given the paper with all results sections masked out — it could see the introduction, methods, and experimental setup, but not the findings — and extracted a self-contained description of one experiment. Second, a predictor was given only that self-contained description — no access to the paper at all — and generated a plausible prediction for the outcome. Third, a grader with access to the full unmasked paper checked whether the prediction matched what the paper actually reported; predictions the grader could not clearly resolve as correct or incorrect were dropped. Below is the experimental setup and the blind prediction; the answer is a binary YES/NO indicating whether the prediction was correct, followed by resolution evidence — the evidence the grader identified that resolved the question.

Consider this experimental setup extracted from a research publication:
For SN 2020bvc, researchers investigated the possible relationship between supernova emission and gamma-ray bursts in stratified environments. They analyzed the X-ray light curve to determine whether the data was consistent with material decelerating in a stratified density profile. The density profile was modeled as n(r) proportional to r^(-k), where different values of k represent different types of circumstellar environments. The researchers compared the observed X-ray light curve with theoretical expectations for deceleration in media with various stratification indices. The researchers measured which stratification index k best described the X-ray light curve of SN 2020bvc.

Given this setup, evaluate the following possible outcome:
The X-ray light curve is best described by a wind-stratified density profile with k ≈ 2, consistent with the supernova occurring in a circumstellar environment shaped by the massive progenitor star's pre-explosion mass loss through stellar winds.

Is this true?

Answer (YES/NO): NO